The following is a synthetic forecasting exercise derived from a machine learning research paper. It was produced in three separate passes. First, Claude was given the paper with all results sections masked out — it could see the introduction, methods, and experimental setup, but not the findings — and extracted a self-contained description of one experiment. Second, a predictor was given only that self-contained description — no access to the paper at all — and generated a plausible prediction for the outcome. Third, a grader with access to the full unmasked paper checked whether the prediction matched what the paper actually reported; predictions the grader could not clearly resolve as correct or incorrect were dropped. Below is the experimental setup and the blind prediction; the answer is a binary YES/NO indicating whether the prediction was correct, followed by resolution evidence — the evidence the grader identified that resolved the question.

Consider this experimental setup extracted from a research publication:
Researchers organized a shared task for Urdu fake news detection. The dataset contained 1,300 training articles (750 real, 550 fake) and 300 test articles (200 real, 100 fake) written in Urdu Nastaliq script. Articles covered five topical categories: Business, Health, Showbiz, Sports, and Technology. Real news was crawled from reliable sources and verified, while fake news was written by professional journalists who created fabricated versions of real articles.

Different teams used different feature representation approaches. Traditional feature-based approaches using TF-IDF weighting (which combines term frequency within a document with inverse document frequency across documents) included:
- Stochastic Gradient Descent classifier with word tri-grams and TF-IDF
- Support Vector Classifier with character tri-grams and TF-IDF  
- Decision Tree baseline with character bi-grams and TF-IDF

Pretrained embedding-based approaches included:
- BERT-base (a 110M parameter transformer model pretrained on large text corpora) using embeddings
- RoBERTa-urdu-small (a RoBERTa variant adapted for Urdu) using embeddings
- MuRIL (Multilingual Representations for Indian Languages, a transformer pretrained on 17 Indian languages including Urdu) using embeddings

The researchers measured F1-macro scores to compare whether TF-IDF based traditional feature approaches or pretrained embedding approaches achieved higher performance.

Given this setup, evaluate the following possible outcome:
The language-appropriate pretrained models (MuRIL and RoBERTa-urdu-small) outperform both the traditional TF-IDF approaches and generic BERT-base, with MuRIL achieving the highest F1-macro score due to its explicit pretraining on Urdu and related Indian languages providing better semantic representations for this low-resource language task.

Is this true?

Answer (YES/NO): NO